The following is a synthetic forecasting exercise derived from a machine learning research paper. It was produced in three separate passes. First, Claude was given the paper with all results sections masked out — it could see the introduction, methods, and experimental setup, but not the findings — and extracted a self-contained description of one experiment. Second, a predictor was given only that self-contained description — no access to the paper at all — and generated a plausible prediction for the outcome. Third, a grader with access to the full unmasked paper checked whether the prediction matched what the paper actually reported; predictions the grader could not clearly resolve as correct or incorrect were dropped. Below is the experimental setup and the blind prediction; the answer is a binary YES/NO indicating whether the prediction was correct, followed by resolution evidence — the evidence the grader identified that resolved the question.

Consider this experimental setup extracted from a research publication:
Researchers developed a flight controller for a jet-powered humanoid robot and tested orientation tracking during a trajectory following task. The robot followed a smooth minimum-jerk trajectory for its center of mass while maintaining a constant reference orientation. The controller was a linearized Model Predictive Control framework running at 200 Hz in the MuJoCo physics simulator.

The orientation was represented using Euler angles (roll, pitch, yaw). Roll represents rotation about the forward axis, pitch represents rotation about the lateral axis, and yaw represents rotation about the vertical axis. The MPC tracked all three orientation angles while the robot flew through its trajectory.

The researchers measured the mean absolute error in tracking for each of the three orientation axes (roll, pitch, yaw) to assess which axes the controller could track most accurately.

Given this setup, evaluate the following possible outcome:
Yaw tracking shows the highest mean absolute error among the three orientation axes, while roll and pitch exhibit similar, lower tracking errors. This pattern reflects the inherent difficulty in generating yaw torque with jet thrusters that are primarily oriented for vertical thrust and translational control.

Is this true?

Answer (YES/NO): NO